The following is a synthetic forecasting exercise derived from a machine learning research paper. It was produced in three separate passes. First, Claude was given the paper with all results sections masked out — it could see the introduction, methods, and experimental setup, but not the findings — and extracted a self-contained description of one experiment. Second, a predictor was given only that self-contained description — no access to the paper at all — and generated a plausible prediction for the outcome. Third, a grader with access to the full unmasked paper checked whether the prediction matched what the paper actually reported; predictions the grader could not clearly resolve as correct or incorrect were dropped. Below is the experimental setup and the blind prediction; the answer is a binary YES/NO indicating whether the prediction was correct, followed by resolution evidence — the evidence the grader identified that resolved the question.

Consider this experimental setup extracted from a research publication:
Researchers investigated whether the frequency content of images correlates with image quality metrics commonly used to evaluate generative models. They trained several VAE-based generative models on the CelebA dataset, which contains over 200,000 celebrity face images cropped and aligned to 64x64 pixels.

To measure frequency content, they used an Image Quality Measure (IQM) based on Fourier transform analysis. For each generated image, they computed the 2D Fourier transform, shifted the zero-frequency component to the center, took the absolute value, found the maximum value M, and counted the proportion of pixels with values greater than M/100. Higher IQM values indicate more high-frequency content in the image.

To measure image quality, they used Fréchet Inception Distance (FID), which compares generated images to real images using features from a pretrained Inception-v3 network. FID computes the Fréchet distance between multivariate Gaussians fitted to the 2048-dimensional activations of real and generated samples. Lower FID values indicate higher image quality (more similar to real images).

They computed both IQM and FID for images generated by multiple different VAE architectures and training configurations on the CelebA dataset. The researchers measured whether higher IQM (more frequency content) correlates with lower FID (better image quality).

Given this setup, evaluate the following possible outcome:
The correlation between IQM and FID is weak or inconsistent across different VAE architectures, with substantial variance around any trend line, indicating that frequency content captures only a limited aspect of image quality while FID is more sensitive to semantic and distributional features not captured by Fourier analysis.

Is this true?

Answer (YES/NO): NO